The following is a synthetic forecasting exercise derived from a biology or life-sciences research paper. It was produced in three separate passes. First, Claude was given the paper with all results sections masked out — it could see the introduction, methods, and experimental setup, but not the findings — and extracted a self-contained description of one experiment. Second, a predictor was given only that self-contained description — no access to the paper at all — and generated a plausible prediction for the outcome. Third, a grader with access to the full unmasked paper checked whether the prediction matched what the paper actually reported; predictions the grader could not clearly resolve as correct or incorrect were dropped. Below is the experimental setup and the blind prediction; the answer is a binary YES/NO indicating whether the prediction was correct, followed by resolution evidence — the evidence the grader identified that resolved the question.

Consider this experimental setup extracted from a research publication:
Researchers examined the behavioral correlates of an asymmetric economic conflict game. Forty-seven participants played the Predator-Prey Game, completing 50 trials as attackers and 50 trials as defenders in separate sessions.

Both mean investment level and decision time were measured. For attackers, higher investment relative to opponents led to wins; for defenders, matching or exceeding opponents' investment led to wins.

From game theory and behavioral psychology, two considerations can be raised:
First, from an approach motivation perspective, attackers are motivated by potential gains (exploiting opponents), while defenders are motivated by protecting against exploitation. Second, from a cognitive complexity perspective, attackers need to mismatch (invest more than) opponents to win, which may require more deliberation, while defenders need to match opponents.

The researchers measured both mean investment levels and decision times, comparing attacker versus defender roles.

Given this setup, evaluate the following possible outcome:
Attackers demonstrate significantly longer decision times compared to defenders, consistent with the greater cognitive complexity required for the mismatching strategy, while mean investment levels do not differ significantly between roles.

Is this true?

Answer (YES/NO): YES